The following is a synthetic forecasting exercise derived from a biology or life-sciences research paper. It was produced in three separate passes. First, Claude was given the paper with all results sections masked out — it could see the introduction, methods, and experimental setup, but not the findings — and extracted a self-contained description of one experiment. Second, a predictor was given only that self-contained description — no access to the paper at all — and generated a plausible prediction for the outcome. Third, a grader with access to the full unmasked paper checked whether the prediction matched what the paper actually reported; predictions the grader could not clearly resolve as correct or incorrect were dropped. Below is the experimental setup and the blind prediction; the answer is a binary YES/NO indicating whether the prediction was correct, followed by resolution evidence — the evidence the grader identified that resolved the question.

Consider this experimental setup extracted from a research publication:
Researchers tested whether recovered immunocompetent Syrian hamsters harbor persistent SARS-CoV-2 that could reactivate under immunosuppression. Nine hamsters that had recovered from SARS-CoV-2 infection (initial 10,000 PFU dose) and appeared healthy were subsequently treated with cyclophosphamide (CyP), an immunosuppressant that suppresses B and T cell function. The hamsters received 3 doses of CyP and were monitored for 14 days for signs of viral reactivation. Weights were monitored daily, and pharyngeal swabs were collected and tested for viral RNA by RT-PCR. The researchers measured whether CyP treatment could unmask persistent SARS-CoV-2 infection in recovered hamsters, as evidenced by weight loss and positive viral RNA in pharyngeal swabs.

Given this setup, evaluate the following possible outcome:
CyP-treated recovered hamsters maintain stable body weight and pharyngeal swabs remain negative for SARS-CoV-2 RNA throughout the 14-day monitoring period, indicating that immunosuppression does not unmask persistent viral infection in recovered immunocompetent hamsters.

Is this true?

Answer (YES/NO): YES